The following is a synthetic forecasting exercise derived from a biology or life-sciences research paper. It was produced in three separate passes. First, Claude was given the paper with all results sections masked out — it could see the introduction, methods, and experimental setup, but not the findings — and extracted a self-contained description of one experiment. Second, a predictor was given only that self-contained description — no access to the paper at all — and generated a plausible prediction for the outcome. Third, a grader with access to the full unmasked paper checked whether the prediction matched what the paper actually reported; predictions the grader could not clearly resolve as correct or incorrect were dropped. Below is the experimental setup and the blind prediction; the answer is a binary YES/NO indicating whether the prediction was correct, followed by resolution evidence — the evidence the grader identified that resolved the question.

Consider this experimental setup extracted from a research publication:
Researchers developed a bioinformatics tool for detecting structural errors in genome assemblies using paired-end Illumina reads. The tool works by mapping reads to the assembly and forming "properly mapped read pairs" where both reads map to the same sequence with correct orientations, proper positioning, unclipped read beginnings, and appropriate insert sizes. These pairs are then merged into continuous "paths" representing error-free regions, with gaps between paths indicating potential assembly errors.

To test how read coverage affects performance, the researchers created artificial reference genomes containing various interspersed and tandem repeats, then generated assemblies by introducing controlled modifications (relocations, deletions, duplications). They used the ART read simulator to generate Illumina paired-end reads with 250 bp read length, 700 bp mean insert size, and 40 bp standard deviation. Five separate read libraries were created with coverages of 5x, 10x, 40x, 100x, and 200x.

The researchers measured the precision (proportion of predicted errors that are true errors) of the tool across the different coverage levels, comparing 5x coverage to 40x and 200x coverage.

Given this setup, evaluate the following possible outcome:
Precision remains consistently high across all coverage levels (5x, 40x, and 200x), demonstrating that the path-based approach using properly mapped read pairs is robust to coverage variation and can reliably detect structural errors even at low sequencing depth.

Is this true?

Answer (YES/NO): NO